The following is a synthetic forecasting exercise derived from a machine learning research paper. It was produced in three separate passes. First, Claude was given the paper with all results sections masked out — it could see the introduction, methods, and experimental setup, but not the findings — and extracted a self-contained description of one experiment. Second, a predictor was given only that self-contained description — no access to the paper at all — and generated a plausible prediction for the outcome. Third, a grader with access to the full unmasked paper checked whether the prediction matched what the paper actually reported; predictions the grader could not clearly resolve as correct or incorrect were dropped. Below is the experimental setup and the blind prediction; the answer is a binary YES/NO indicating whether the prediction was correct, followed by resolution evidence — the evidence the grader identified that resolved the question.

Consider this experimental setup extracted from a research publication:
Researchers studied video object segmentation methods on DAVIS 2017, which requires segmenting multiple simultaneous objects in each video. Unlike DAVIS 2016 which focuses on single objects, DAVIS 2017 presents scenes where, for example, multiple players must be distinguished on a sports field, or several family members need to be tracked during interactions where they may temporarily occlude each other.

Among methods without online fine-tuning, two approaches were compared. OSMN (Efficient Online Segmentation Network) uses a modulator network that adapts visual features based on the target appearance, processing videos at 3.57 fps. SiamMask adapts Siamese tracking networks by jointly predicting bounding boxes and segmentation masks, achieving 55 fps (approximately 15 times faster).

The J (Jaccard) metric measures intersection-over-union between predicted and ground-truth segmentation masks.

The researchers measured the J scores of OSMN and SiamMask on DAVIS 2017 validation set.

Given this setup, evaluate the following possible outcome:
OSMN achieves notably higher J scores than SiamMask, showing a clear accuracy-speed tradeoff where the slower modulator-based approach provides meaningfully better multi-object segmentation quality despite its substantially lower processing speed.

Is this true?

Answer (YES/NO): NO